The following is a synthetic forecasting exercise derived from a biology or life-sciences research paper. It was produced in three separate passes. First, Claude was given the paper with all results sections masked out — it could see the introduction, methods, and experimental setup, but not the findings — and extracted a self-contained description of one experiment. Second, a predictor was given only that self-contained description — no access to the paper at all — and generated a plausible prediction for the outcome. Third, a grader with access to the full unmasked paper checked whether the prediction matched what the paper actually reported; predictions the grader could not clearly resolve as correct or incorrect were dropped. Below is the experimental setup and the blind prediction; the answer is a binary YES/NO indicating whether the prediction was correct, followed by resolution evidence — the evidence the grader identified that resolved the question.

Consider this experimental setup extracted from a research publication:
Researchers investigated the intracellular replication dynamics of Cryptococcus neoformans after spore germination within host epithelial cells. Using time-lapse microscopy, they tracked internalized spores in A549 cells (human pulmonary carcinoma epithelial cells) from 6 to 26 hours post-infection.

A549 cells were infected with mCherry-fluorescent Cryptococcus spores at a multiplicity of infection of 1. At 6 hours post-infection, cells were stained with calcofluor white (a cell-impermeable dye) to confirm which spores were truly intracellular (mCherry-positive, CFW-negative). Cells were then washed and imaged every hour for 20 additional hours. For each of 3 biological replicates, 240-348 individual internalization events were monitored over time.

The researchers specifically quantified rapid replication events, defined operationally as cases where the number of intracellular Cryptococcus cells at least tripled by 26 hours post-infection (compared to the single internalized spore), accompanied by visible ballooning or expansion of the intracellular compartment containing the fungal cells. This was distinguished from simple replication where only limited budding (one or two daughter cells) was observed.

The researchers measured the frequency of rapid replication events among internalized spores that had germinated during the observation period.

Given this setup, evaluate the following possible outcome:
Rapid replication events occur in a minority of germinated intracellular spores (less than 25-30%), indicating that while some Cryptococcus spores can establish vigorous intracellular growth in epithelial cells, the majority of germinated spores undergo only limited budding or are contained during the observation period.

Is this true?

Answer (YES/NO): YES